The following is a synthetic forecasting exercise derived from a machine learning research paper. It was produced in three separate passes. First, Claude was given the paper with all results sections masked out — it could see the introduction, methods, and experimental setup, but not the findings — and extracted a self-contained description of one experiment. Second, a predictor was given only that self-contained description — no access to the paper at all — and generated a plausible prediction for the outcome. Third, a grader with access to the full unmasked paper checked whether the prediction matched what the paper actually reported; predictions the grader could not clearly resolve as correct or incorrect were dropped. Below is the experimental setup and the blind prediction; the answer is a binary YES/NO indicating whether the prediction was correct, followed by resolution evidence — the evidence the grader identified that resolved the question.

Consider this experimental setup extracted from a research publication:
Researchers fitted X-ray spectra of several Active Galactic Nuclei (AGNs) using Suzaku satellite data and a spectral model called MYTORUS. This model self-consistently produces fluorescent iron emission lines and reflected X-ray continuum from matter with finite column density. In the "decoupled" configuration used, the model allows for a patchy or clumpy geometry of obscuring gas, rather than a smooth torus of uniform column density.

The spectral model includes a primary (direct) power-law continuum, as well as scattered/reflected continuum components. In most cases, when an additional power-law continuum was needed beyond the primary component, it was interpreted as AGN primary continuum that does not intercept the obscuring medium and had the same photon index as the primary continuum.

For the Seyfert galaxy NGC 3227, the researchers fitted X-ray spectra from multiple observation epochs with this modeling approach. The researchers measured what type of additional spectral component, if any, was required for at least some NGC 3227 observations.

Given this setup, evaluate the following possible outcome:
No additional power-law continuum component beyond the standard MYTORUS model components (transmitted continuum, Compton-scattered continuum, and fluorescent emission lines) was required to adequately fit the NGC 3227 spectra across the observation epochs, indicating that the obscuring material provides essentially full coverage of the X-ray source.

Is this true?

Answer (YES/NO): NO